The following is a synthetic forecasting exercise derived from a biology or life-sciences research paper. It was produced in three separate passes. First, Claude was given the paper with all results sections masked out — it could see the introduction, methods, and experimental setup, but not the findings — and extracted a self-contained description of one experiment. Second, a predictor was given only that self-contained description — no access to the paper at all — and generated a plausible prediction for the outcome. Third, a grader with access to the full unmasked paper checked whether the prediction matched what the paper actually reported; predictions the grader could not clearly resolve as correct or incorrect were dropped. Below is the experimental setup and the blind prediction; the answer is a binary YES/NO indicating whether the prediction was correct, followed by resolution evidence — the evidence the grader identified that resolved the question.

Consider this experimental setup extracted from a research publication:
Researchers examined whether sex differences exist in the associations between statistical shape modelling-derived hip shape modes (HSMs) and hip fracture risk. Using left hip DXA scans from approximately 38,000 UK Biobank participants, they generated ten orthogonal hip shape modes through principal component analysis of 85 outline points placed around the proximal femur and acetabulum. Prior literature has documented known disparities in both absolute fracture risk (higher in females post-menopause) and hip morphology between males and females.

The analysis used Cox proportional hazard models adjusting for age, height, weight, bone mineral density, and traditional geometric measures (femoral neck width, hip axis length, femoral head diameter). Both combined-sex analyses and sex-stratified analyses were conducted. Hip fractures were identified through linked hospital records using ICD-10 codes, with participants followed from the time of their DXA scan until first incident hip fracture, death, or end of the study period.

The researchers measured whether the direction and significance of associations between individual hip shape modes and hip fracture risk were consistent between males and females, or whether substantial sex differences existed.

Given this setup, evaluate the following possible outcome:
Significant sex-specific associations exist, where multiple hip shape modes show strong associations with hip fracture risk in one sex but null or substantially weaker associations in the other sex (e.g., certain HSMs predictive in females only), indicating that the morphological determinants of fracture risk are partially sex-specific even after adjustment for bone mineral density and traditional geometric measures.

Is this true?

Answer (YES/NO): NO